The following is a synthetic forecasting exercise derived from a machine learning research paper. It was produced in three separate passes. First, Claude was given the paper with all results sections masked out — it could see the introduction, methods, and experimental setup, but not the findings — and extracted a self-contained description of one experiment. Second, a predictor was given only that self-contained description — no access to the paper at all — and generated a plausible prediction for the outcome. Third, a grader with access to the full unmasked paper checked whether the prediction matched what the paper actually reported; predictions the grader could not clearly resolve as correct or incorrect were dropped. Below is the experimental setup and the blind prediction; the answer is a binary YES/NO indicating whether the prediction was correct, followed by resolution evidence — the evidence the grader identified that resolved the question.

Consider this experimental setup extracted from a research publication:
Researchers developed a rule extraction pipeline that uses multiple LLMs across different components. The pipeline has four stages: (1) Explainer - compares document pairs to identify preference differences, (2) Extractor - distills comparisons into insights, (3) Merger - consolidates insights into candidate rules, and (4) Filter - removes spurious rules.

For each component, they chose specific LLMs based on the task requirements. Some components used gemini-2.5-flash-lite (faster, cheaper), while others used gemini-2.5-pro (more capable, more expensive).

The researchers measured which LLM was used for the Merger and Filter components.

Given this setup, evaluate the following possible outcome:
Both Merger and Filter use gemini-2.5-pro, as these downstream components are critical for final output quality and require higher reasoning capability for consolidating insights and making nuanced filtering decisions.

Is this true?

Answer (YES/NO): YES